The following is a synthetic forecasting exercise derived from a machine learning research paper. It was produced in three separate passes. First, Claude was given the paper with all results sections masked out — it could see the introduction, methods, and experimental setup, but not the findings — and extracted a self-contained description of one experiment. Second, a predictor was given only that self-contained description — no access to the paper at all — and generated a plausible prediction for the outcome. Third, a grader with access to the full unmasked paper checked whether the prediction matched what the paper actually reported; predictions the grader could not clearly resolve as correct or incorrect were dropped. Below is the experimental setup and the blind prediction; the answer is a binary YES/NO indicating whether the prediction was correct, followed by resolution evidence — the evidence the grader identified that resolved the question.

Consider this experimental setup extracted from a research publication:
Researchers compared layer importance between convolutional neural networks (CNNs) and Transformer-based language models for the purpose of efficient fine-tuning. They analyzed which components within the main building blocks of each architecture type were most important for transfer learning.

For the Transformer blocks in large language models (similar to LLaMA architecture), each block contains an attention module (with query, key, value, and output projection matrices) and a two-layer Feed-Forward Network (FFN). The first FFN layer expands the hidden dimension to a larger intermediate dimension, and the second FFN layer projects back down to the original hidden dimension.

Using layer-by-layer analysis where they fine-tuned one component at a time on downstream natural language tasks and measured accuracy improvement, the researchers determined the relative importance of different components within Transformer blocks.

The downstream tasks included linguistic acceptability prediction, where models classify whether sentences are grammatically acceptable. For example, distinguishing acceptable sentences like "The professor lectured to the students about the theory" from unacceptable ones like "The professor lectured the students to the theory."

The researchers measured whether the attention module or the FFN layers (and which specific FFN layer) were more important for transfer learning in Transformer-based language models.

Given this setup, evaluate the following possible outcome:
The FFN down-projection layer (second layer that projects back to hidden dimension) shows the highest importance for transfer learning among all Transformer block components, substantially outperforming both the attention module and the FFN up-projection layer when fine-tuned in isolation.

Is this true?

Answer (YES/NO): NO